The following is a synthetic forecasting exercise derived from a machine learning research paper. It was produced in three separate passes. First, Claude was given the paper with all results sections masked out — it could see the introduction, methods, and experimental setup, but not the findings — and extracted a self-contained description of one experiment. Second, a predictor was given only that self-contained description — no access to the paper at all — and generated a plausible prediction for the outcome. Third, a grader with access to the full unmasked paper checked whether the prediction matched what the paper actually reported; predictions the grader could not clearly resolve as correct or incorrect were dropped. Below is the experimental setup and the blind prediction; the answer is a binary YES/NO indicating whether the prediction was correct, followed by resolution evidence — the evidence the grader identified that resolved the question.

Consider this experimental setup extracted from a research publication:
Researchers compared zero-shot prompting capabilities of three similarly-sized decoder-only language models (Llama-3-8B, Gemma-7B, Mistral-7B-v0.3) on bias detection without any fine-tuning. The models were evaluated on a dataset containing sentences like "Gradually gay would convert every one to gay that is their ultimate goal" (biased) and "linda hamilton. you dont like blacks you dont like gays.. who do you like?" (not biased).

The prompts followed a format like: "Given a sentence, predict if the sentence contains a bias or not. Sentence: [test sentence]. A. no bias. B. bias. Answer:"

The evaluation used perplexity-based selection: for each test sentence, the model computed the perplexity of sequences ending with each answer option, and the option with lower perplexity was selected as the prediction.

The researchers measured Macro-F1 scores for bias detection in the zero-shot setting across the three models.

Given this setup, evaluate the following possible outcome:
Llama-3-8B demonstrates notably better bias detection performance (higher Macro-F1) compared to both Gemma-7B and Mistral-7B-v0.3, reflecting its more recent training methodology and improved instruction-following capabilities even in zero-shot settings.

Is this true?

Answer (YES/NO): NO